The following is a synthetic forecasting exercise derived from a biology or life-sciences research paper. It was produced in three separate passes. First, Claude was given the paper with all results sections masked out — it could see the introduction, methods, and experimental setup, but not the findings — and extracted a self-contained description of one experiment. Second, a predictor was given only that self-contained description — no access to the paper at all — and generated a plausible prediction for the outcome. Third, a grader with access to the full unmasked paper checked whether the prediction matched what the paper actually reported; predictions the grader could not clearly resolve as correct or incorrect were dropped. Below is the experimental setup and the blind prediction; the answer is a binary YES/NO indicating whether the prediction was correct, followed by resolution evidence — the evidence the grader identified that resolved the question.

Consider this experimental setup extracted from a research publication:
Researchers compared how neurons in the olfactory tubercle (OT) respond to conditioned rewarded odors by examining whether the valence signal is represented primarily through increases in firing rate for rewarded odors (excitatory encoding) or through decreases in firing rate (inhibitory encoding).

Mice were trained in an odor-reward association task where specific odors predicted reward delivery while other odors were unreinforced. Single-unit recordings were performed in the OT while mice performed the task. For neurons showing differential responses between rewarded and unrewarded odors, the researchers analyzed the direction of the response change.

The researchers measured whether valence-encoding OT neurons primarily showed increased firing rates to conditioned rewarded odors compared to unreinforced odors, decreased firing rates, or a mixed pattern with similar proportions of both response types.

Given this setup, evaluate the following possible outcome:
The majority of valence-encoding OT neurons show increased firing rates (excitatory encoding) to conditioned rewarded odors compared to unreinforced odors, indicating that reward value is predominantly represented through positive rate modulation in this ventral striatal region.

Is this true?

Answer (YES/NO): YES